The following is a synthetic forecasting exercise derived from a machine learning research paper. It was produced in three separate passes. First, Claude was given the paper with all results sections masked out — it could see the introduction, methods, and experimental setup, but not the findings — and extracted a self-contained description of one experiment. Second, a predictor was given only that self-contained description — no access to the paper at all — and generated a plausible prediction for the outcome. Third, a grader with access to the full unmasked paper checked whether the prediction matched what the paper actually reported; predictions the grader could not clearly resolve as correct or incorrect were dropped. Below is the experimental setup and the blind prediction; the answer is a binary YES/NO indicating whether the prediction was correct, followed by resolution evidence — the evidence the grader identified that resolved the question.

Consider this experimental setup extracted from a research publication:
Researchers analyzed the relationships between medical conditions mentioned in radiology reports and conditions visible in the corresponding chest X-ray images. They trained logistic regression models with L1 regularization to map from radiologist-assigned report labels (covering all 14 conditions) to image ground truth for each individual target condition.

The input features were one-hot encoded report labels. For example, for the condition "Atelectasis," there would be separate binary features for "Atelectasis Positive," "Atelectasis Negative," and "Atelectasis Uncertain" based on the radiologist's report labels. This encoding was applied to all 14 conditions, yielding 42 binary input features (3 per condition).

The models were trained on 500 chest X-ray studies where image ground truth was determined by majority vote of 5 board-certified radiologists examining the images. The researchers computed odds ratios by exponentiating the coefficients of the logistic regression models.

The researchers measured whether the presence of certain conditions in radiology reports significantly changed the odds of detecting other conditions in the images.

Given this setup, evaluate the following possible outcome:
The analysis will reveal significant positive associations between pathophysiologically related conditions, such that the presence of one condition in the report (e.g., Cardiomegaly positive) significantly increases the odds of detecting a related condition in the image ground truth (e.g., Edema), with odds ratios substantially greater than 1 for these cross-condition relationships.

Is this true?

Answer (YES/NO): YES